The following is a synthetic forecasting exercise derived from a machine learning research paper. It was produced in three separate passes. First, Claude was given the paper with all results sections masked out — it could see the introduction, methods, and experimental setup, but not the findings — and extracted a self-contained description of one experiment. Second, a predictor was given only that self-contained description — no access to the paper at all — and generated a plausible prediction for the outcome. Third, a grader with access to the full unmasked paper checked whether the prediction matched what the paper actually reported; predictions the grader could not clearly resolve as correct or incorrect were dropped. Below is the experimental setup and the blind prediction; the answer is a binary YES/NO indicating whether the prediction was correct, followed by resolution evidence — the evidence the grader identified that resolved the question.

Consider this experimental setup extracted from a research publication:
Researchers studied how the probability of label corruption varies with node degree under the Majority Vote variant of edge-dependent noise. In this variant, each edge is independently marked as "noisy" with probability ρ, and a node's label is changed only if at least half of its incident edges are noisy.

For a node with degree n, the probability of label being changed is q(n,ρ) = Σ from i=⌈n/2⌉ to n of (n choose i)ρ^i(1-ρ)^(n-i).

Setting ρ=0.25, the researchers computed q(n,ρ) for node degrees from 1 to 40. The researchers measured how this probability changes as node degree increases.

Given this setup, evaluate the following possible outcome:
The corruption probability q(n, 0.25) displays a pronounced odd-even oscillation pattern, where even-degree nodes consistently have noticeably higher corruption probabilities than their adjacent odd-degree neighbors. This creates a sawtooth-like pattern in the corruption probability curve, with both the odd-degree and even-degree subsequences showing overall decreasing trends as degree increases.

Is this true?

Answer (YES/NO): NO